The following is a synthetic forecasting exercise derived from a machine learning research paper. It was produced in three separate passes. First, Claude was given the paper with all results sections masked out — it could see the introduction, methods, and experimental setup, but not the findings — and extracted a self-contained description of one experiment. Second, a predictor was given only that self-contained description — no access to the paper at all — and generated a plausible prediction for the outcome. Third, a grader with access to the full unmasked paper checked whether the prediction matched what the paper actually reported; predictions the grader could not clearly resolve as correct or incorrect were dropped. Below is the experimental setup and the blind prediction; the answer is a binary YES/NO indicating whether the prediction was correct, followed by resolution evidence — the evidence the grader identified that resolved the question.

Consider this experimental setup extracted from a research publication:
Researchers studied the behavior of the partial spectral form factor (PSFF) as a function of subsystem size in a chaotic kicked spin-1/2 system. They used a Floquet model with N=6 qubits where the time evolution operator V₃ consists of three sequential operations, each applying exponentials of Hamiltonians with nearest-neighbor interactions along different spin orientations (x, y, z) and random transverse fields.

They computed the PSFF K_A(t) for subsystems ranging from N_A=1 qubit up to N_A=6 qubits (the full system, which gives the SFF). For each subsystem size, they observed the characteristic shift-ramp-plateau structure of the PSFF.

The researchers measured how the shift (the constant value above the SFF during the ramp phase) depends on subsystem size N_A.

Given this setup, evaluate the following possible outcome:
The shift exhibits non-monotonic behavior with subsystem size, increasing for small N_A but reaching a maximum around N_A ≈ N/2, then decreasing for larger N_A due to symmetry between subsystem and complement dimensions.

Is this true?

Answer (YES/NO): NO